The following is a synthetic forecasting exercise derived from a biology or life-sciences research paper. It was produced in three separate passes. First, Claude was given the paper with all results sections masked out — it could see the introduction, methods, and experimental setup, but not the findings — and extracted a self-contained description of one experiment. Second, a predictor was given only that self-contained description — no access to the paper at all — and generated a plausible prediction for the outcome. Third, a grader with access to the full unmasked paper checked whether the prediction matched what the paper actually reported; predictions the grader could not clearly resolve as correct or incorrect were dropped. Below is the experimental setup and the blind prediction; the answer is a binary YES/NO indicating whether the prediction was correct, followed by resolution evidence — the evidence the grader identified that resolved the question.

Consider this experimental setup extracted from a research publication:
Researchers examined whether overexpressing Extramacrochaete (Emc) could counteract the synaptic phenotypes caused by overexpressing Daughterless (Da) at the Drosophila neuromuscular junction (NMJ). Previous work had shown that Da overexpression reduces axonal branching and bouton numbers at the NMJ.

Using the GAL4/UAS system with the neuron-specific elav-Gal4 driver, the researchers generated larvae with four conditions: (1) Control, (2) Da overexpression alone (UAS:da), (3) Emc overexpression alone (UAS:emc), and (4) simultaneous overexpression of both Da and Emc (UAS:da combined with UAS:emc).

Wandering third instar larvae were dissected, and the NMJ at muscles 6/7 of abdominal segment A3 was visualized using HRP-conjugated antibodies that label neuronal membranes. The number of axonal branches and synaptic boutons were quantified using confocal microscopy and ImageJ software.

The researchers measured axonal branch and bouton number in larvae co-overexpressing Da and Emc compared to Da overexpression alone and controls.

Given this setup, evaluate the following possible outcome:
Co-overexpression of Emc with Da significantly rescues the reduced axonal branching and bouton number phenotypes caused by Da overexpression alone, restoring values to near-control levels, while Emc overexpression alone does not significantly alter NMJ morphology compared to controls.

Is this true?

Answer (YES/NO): NO